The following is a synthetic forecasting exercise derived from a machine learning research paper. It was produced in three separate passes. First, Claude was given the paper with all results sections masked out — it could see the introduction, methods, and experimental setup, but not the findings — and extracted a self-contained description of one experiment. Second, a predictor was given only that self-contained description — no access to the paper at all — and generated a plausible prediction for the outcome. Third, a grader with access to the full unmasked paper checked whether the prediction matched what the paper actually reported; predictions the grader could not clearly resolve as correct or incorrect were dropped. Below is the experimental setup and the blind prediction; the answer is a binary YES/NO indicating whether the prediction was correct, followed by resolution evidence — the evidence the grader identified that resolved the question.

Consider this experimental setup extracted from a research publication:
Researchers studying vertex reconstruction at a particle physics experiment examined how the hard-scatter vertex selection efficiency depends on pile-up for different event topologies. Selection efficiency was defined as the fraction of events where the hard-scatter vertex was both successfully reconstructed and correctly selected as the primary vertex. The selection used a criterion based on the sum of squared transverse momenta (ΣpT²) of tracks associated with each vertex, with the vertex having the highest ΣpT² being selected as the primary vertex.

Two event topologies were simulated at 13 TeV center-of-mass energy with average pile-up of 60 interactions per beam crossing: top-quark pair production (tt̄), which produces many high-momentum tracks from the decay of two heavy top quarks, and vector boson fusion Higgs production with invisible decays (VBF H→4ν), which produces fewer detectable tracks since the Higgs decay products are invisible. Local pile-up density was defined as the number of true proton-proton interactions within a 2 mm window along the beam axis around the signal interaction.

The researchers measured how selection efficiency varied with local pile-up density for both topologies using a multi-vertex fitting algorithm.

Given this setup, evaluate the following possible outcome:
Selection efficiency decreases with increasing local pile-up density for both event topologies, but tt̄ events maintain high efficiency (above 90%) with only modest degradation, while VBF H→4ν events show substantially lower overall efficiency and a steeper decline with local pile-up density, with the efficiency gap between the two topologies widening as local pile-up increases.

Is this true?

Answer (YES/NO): NO